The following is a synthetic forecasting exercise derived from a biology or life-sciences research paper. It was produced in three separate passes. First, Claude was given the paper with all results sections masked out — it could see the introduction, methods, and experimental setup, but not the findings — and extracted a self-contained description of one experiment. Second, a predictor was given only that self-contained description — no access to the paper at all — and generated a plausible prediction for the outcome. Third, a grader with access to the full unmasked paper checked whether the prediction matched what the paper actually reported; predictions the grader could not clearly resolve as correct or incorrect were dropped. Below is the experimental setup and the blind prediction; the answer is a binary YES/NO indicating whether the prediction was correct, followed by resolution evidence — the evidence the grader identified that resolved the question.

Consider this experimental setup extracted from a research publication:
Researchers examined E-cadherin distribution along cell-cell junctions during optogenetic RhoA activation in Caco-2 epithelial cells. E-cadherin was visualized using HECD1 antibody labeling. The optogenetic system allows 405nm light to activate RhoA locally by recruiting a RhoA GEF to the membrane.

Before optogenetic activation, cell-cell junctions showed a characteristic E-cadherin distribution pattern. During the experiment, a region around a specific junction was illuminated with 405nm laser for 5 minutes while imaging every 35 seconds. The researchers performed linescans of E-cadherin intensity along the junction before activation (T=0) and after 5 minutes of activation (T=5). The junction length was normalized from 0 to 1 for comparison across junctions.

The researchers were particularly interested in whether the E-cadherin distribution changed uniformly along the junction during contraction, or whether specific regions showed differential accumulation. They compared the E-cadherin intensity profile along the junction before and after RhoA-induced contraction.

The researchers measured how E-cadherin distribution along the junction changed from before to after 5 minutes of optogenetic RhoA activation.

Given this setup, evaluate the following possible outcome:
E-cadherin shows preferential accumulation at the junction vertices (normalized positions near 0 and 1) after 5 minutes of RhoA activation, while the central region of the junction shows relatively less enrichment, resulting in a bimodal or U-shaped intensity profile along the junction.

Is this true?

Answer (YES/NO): NO